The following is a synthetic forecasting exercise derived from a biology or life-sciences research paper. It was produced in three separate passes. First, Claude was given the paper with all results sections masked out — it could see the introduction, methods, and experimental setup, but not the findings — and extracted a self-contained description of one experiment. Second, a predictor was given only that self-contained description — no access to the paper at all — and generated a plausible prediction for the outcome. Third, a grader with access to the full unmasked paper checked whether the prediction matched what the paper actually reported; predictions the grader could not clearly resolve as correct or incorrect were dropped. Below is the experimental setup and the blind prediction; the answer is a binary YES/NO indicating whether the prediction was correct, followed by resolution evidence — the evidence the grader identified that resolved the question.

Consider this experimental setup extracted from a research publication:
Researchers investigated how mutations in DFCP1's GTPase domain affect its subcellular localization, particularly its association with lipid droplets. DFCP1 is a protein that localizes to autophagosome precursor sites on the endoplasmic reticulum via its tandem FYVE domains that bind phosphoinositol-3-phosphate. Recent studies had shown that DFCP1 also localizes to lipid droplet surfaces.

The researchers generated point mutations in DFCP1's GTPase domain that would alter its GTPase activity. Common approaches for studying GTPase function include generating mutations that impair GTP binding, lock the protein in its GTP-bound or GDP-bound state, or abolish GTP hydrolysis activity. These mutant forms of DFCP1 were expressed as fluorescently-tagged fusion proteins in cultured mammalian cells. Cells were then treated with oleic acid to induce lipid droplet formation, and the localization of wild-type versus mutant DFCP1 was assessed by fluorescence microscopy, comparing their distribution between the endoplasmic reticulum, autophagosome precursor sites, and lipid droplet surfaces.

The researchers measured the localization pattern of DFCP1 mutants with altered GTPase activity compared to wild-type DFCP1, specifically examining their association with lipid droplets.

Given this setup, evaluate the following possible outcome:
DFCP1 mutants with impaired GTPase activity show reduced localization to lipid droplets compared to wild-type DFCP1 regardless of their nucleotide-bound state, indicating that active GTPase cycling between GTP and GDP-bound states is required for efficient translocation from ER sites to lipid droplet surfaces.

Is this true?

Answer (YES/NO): NO